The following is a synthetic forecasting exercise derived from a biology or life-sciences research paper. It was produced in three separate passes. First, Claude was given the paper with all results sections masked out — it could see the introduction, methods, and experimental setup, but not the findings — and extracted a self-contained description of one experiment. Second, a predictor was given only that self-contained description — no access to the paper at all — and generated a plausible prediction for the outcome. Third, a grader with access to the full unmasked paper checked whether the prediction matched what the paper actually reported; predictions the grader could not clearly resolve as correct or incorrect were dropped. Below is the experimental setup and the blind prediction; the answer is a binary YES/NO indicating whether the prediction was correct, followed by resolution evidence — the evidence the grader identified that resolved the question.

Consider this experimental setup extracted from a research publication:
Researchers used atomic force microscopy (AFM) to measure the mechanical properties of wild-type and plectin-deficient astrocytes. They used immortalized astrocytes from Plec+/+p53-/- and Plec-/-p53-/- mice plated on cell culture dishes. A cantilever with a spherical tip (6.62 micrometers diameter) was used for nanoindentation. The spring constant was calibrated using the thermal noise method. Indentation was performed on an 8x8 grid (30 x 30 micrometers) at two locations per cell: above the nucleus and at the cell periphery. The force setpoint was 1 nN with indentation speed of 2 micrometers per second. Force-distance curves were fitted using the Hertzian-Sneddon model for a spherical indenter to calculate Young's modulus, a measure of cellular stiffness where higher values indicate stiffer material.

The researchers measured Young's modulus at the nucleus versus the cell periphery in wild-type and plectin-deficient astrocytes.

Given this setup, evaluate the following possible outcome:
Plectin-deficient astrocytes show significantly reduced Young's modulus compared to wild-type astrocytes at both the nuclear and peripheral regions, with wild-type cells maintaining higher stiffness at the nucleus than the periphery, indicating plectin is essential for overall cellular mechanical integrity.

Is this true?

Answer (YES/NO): NO